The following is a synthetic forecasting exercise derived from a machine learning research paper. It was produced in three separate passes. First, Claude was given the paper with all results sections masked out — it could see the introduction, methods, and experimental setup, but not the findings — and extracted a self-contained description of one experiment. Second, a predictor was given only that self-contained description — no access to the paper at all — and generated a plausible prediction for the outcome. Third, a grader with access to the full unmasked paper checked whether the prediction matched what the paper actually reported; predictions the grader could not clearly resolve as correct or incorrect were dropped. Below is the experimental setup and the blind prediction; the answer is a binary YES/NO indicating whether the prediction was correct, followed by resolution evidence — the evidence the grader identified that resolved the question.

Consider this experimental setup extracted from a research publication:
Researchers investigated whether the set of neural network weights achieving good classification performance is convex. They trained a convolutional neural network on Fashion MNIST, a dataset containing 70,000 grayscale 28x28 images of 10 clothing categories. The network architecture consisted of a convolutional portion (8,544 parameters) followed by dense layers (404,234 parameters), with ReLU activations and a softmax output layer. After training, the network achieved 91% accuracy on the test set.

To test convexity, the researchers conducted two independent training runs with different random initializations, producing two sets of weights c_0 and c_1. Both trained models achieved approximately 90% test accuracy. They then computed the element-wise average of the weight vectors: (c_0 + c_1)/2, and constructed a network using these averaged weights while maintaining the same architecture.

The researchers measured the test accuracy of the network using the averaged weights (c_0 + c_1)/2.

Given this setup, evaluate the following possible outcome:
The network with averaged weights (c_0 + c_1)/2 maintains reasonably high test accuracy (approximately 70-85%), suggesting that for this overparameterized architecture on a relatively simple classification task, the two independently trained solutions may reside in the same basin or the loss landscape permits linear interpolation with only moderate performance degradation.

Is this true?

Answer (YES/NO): YES